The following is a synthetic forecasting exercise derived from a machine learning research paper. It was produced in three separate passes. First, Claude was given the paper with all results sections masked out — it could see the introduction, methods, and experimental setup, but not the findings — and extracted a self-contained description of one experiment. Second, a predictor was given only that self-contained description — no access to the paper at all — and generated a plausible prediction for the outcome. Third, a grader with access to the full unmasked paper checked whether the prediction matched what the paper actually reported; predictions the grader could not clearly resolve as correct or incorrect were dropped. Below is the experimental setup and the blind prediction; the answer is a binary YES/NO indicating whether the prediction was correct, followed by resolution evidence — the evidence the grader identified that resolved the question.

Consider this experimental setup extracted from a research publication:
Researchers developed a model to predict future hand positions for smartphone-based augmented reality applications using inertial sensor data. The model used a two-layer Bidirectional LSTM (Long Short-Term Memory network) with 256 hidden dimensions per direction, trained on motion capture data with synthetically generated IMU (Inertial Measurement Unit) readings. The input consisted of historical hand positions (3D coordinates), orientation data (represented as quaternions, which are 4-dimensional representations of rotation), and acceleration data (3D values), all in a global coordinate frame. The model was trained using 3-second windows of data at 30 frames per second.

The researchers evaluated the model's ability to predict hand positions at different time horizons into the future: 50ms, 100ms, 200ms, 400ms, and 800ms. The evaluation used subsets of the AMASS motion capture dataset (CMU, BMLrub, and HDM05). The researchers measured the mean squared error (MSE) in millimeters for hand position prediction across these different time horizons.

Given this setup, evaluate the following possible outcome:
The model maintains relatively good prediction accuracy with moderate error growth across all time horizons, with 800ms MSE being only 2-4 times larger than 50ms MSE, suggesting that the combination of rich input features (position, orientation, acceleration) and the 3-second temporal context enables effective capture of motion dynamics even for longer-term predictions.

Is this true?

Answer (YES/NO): NO